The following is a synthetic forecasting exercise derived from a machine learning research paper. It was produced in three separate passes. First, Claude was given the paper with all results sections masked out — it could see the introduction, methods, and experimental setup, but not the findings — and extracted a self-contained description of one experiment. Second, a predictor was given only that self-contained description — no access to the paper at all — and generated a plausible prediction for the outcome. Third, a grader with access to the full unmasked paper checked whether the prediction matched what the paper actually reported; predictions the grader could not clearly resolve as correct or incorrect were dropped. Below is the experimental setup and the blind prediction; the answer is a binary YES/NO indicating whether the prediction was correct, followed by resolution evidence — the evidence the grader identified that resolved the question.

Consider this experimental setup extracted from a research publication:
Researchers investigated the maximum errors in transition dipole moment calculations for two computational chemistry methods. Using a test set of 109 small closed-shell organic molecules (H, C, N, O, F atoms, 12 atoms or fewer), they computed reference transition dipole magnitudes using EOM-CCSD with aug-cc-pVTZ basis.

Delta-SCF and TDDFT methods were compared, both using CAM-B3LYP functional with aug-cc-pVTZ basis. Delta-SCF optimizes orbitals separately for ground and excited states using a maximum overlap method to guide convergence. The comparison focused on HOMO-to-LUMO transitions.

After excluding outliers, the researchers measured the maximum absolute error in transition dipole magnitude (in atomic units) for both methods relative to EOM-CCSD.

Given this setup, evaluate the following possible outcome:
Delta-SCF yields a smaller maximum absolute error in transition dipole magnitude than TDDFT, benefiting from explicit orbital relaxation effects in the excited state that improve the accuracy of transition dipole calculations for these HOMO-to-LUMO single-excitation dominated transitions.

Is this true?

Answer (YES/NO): NO